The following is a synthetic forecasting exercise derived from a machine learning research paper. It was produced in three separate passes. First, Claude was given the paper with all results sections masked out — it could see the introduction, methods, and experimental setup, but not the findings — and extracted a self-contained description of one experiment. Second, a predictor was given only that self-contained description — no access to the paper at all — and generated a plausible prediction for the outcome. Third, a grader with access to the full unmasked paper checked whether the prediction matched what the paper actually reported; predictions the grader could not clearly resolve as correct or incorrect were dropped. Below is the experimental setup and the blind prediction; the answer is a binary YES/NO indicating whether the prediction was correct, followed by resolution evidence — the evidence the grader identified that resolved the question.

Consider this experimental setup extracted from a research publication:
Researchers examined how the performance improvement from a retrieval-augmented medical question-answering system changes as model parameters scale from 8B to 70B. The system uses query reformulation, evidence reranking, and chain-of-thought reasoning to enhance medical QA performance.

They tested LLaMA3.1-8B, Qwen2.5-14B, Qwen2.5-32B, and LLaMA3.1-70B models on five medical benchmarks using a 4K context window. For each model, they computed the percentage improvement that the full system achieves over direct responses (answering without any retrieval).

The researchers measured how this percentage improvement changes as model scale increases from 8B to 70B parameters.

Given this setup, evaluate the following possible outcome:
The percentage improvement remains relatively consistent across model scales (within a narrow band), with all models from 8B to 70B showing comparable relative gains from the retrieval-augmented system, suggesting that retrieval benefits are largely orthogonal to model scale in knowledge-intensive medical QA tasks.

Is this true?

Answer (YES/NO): NO